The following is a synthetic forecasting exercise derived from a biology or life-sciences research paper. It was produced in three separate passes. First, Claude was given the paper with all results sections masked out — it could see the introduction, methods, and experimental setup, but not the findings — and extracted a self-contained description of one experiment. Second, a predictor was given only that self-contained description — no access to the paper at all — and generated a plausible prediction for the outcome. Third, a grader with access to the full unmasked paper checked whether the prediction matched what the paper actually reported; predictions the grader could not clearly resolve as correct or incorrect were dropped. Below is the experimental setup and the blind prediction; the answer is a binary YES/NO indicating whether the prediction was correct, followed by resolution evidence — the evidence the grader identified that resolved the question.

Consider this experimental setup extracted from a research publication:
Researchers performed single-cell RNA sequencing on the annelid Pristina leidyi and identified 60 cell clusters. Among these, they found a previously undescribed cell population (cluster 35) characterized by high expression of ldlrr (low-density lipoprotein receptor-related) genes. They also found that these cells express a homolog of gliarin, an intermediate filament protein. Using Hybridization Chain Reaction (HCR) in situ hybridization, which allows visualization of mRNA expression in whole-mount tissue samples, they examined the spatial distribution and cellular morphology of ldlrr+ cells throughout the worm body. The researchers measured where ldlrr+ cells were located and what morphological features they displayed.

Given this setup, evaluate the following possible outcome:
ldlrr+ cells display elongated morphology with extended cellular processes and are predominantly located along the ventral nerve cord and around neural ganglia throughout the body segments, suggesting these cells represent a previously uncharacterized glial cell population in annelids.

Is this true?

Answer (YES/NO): NO